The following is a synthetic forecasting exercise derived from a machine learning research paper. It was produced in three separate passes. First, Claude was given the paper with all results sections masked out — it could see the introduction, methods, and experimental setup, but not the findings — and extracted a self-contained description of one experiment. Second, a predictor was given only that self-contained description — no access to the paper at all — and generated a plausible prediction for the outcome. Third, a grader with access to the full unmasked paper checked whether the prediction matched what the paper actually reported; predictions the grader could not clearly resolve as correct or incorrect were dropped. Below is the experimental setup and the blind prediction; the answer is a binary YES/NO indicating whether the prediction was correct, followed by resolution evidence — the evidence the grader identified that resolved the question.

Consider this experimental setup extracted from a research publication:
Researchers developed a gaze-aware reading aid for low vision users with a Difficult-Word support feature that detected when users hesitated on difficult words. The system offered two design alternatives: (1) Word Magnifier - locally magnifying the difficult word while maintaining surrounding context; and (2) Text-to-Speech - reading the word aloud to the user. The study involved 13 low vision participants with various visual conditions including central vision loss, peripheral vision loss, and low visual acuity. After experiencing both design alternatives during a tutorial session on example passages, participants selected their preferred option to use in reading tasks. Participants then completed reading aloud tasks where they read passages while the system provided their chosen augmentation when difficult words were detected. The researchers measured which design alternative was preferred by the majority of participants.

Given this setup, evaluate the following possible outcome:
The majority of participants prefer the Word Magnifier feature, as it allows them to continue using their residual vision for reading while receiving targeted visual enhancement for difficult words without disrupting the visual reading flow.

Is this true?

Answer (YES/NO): NO